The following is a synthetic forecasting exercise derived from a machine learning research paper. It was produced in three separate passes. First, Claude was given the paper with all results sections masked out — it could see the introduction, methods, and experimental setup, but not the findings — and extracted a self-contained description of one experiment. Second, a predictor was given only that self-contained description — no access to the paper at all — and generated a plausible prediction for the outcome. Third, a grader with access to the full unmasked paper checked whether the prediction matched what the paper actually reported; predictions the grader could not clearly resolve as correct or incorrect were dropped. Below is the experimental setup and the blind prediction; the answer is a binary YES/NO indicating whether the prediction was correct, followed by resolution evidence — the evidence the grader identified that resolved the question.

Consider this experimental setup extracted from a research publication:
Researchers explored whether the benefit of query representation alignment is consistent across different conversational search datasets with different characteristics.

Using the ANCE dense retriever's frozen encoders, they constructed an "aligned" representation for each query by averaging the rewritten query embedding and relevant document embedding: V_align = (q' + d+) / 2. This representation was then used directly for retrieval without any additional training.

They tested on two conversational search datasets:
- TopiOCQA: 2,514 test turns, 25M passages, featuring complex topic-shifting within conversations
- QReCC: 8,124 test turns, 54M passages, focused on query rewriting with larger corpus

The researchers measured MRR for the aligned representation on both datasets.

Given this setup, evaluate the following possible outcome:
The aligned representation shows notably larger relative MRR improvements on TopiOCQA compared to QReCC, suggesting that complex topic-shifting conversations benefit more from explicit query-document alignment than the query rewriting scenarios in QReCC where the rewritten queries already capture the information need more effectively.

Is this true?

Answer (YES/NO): YES